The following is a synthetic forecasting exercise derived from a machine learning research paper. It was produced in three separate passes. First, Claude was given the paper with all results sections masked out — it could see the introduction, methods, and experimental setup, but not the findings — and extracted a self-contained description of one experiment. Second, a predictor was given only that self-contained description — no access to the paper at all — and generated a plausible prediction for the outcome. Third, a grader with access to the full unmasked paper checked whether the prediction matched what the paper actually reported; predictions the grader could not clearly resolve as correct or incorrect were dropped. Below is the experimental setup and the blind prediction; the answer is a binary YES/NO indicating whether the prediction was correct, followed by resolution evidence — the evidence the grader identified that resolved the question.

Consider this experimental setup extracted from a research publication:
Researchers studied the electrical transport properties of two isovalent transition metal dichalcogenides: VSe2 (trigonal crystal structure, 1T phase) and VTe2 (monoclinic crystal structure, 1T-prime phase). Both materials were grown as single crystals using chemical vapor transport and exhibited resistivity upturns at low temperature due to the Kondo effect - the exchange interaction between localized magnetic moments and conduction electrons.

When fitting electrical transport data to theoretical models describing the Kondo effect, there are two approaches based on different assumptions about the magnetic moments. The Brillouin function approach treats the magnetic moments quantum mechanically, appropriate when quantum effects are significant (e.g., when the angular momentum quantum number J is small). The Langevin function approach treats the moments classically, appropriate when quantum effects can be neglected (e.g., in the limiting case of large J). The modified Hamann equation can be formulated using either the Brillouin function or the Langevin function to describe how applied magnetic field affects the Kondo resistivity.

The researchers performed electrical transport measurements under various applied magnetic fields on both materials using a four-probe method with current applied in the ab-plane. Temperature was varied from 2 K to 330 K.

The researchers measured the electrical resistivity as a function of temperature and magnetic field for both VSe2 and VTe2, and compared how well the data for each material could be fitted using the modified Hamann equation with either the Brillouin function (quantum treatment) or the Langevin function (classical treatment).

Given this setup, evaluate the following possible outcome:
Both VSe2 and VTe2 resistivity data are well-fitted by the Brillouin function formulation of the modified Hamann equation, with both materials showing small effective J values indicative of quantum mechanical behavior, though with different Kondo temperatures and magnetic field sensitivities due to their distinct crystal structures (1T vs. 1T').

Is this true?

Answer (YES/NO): NO